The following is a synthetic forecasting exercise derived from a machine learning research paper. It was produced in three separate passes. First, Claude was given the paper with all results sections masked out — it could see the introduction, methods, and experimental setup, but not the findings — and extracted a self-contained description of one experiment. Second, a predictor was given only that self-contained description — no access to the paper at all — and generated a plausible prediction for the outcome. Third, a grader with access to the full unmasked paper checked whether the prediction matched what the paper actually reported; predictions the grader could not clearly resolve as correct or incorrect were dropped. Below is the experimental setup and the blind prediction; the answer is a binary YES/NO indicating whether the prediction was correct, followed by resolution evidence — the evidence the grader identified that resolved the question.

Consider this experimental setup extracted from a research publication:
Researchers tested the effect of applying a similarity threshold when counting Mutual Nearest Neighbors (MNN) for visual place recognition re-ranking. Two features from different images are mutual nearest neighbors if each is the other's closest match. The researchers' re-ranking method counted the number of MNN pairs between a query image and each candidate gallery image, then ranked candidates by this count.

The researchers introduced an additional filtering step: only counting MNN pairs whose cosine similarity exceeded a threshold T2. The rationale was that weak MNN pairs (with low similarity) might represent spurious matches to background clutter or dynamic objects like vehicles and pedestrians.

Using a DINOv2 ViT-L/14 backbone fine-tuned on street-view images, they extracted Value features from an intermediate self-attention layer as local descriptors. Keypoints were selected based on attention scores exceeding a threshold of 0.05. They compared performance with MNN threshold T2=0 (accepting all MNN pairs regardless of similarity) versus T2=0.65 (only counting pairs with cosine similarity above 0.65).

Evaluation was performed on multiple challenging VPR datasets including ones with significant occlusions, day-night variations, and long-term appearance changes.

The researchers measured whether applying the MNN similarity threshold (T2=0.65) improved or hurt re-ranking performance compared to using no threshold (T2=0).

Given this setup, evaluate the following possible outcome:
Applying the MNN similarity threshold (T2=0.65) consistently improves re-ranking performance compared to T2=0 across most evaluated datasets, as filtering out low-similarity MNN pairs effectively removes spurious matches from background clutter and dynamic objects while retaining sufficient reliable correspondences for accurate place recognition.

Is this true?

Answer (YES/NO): YES